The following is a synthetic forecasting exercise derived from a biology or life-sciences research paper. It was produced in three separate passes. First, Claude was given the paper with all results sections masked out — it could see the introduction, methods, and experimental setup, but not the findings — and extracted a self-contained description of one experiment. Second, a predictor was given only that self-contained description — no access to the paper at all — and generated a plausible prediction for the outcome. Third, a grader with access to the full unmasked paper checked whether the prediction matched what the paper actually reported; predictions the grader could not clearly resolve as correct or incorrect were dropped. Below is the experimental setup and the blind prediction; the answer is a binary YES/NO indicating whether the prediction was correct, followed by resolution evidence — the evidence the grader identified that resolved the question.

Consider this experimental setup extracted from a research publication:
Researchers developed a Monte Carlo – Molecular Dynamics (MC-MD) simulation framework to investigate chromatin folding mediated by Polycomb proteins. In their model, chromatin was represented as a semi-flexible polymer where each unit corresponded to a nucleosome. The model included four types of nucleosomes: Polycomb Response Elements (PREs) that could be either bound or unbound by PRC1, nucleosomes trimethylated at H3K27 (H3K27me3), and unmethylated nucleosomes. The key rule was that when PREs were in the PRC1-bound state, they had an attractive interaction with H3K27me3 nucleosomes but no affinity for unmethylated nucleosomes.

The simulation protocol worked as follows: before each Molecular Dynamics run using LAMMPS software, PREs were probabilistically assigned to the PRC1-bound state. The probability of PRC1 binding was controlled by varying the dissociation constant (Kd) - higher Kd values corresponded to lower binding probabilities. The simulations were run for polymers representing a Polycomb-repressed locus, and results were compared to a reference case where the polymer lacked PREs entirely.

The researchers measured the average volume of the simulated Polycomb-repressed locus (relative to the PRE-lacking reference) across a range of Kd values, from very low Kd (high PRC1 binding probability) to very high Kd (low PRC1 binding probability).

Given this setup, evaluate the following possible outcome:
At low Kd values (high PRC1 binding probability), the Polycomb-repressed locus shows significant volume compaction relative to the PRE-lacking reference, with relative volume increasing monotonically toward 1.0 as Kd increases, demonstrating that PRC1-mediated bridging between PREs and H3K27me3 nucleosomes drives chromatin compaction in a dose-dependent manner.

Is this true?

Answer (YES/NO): YES